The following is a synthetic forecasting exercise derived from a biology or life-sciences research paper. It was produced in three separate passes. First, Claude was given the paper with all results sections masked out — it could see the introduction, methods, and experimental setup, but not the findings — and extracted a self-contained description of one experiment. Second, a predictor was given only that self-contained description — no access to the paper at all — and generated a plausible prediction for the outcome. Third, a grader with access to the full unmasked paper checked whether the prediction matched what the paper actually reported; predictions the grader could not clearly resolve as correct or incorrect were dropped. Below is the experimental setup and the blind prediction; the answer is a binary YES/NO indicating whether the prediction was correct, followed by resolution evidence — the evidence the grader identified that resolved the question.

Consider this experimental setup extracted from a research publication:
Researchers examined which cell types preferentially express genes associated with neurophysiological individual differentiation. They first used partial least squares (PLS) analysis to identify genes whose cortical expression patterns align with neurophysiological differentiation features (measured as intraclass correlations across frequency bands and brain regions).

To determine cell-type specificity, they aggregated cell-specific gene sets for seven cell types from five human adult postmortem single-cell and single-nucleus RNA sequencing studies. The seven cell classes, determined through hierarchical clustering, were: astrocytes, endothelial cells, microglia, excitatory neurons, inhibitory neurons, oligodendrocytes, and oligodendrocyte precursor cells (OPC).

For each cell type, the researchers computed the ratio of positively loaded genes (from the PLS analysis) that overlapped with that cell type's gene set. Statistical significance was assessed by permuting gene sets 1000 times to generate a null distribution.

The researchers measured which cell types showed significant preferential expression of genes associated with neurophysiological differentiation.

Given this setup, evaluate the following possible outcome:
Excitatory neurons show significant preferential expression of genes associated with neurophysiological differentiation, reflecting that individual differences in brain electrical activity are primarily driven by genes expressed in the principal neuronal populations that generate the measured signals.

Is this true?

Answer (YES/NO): YES